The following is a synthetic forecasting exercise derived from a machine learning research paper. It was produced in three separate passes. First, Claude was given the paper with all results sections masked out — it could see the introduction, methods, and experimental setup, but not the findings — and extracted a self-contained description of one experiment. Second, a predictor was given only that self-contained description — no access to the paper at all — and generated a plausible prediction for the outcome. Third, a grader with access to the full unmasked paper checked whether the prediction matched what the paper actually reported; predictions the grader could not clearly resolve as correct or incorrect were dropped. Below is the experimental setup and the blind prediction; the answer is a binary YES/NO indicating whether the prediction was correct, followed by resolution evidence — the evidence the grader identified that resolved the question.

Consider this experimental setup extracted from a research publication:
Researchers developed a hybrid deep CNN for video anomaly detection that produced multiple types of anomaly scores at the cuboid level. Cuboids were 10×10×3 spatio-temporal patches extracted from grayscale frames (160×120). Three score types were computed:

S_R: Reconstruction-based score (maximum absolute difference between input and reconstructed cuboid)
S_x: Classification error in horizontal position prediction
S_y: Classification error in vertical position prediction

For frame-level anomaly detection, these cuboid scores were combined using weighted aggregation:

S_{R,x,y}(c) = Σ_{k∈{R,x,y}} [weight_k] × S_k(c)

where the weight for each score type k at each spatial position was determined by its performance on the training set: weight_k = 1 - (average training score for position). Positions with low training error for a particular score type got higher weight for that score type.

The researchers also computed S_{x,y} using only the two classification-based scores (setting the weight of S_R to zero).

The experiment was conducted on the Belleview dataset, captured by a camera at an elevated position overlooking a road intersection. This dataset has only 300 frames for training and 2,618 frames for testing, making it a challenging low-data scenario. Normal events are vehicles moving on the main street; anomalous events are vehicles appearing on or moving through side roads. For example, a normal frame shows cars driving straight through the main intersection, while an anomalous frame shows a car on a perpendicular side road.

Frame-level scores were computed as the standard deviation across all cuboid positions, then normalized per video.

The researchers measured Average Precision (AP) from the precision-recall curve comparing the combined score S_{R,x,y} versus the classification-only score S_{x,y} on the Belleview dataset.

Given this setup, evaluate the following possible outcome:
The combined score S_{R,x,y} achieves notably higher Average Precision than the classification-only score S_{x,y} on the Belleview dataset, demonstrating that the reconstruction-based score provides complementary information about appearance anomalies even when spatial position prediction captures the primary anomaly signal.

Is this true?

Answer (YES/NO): NO